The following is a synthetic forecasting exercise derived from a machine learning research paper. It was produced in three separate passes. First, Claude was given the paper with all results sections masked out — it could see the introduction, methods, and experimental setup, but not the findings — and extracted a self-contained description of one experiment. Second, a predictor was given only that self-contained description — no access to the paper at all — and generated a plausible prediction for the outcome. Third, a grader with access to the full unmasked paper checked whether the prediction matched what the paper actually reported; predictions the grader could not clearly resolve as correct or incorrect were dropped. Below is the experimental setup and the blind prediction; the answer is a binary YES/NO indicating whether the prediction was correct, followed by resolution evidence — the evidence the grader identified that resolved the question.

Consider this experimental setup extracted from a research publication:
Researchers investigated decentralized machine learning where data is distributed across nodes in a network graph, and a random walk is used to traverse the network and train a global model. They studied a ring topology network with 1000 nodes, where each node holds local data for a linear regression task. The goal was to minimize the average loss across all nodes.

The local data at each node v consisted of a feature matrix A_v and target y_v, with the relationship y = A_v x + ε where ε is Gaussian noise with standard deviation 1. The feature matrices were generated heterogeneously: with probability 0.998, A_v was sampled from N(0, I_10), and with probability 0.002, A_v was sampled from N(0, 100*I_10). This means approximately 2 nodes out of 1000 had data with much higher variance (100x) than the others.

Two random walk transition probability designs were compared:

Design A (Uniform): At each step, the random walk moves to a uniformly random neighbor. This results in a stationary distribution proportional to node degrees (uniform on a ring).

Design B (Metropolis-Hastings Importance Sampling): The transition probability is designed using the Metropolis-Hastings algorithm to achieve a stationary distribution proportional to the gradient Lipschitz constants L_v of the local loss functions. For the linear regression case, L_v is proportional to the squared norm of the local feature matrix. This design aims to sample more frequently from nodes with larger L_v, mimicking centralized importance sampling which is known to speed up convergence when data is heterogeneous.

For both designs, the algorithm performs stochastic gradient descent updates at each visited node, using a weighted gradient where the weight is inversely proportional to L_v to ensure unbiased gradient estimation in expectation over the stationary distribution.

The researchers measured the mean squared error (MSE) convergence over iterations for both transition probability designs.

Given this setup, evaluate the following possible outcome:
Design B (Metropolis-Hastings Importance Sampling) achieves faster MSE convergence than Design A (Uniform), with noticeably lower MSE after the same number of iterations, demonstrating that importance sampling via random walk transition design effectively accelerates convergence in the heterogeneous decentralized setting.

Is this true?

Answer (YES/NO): NO